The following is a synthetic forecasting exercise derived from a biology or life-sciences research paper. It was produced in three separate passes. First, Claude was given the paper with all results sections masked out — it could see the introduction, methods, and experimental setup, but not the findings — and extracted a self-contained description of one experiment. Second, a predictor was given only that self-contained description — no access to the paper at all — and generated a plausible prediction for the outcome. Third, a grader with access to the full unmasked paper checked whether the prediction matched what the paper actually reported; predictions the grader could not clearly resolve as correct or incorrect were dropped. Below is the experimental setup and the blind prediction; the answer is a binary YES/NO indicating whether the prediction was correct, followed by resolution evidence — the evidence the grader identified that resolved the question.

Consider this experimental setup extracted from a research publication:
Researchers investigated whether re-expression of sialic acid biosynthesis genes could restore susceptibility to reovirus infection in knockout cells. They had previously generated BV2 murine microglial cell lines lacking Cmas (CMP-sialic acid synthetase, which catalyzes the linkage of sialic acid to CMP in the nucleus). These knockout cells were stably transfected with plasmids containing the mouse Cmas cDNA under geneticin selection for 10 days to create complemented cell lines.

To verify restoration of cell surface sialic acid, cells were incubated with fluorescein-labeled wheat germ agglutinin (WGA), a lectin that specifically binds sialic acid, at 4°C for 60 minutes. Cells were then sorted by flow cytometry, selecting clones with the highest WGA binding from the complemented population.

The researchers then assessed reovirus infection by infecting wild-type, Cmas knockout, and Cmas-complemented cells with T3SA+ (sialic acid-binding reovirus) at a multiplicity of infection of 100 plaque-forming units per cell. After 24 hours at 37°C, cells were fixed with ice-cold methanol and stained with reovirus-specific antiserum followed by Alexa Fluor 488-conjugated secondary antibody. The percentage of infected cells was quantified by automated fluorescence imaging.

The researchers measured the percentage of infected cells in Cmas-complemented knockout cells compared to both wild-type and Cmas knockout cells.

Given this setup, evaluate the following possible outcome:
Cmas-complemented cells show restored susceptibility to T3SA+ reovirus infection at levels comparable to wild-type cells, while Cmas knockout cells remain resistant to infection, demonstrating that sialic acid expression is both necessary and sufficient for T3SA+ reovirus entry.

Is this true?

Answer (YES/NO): NO